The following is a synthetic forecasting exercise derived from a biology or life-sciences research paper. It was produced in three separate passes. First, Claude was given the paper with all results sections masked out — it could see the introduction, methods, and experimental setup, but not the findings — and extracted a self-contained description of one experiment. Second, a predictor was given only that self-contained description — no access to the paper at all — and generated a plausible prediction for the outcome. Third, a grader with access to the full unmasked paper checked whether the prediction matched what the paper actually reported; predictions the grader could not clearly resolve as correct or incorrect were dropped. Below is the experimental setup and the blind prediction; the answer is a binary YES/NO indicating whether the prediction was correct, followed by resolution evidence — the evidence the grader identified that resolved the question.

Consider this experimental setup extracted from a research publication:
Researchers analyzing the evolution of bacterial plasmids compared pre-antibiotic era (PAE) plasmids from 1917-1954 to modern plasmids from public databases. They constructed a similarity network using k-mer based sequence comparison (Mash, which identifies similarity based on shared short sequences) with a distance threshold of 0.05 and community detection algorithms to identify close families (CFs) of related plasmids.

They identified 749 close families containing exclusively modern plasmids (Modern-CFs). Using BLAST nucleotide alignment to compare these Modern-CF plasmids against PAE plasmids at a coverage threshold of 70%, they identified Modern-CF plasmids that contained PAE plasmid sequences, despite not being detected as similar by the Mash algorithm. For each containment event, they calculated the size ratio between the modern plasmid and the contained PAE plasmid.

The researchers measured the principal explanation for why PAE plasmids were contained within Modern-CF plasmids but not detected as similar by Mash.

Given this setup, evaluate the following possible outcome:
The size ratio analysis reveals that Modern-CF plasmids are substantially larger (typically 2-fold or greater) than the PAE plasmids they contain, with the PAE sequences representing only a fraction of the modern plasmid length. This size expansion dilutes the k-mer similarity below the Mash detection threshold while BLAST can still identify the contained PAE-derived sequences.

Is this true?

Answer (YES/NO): YES